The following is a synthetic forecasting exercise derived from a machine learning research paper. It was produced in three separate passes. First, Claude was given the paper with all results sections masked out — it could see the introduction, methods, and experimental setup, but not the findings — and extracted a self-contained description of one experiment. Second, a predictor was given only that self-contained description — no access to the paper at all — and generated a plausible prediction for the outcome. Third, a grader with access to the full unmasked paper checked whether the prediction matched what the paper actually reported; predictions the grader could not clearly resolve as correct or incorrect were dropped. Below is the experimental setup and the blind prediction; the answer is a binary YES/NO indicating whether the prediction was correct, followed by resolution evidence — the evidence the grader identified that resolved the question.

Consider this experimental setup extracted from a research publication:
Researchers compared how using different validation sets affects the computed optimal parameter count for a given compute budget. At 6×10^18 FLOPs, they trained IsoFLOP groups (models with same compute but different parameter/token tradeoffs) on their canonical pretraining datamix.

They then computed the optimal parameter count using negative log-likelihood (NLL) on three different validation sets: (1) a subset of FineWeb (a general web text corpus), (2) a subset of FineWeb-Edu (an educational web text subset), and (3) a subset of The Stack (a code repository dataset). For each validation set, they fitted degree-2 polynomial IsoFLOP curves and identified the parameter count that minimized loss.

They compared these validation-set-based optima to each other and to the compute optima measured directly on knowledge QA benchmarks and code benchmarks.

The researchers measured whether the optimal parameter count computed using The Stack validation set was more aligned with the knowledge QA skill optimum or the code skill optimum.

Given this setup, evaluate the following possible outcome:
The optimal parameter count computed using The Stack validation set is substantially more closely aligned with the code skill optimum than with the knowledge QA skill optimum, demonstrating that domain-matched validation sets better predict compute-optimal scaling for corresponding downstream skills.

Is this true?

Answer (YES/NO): YES